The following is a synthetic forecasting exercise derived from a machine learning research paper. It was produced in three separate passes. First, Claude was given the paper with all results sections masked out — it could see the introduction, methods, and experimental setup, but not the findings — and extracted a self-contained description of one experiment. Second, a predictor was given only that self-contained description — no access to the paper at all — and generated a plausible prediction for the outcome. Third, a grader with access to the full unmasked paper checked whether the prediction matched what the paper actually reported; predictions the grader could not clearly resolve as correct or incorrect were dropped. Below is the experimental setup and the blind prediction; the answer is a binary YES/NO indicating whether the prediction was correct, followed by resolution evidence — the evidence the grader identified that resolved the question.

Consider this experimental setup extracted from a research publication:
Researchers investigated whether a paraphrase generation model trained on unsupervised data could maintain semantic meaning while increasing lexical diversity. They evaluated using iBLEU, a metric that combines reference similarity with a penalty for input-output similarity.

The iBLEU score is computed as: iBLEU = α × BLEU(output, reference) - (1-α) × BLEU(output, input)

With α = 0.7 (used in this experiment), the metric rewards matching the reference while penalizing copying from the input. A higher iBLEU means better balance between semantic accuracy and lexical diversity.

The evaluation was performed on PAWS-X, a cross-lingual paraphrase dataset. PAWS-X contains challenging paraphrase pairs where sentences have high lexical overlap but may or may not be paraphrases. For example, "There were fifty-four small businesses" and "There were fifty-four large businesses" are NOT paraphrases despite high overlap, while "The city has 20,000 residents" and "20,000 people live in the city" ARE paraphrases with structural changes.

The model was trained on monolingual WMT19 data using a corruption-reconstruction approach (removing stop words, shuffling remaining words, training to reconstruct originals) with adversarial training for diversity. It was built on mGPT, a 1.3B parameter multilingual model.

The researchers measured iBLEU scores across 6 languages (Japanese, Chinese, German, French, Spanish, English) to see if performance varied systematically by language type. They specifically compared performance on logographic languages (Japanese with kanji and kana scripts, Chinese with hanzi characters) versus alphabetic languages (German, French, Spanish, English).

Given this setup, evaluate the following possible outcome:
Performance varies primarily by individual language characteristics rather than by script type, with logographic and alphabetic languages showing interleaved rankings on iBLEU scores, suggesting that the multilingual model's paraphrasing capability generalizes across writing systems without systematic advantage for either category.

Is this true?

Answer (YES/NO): YES